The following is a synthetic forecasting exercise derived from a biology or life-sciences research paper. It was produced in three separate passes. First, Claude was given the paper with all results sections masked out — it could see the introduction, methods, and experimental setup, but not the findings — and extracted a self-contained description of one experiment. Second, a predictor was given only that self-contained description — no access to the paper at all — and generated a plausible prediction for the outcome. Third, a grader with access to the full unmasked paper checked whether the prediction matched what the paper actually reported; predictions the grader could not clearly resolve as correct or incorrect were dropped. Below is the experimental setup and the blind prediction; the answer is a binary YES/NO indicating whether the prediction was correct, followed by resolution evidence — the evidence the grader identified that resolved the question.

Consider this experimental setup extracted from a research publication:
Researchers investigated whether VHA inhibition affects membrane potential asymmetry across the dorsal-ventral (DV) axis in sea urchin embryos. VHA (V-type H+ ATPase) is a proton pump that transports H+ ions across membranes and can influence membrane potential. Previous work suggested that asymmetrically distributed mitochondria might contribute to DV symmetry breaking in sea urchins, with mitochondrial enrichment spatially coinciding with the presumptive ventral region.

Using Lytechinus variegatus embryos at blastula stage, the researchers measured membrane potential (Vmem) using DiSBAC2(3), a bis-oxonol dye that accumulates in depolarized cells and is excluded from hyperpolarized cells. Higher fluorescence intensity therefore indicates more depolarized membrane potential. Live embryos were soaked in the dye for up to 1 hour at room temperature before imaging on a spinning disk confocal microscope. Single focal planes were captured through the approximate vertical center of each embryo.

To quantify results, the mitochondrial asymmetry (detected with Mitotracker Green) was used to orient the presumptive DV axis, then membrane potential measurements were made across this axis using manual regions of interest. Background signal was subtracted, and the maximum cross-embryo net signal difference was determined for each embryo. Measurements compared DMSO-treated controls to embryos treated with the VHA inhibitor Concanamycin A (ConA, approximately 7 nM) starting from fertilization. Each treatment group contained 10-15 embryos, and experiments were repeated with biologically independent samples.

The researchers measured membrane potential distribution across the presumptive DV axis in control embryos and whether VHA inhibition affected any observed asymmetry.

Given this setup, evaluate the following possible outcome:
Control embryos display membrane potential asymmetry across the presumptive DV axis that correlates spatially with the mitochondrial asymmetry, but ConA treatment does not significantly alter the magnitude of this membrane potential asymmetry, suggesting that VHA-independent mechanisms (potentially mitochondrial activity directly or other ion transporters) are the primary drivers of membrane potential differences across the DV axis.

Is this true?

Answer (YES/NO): NO